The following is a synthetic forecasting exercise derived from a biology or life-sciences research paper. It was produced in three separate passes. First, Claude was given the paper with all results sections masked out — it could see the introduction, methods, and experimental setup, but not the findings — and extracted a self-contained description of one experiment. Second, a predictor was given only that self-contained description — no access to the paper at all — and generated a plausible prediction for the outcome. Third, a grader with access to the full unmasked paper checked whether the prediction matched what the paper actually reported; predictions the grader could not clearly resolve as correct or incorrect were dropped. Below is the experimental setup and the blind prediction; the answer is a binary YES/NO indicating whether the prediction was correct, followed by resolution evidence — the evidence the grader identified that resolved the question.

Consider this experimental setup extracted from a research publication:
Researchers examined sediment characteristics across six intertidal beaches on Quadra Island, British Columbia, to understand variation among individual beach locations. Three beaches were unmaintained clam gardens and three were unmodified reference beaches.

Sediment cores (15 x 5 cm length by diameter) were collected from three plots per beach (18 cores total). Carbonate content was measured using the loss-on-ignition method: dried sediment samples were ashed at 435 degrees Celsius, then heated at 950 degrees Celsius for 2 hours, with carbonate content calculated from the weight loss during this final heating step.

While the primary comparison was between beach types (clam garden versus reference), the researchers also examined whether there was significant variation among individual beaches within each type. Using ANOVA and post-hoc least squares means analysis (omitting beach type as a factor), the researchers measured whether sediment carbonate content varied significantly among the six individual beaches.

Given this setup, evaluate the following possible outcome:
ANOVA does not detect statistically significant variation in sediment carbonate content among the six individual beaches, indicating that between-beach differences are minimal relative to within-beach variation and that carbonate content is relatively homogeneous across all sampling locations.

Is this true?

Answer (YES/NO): NO